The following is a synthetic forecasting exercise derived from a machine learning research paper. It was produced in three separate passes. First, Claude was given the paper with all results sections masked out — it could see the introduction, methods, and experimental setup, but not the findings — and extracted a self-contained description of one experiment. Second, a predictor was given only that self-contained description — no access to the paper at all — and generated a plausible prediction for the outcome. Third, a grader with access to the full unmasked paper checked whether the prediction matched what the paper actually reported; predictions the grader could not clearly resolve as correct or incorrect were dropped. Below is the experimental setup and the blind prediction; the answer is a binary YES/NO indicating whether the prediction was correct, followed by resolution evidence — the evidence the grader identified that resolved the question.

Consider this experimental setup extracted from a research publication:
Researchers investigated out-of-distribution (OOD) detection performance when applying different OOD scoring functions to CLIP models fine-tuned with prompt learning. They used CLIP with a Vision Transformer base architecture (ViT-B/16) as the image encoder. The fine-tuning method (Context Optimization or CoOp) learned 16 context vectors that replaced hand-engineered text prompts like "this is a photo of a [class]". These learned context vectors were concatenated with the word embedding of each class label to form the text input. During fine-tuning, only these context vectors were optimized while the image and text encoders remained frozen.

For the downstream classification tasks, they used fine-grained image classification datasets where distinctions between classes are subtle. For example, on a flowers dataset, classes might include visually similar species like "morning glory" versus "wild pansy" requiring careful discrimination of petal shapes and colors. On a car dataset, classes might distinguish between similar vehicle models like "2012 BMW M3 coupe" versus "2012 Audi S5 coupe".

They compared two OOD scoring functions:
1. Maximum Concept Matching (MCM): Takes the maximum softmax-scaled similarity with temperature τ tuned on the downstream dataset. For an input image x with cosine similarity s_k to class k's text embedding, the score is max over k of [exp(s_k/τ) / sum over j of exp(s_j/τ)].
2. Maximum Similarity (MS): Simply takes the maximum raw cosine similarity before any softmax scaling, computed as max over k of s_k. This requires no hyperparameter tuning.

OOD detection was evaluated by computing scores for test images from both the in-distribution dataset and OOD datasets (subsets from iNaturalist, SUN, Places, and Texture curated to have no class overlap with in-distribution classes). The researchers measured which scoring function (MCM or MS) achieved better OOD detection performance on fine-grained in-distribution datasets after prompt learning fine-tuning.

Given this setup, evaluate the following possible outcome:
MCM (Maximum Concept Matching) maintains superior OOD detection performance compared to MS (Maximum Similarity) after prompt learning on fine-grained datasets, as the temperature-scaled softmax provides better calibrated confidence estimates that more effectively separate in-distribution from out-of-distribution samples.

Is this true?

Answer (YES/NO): NO